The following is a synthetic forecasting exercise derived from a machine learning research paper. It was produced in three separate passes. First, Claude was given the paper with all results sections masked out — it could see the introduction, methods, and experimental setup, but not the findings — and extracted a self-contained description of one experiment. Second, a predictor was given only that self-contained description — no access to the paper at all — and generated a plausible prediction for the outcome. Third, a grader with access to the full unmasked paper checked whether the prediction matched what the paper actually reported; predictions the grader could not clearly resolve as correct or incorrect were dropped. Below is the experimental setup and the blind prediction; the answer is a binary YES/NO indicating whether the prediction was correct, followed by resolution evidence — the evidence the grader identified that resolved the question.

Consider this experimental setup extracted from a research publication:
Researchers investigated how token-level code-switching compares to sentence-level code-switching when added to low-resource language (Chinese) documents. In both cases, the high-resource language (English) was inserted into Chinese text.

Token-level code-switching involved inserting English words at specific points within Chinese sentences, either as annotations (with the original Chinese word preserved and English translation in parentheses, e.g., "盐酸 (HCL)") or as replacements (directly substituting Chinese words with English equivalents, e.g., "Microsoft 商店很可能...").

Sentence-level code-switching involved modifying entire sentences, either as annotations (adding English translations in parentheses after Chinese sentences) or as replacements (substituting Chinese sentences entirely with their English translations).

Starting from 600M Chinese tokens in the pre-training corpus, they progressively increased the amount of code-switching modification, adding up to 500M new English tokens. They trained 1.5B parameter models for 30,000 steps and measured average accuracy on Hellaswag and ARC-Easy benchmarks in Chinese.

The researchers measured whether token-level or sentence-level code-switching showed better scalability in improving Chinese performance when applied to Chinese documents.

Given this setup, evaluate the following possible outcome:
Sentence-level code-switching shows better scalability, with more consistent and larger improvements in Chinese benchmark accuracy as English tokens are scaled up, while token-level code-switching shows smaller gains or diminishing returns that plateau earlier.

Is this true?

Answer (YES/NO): NO